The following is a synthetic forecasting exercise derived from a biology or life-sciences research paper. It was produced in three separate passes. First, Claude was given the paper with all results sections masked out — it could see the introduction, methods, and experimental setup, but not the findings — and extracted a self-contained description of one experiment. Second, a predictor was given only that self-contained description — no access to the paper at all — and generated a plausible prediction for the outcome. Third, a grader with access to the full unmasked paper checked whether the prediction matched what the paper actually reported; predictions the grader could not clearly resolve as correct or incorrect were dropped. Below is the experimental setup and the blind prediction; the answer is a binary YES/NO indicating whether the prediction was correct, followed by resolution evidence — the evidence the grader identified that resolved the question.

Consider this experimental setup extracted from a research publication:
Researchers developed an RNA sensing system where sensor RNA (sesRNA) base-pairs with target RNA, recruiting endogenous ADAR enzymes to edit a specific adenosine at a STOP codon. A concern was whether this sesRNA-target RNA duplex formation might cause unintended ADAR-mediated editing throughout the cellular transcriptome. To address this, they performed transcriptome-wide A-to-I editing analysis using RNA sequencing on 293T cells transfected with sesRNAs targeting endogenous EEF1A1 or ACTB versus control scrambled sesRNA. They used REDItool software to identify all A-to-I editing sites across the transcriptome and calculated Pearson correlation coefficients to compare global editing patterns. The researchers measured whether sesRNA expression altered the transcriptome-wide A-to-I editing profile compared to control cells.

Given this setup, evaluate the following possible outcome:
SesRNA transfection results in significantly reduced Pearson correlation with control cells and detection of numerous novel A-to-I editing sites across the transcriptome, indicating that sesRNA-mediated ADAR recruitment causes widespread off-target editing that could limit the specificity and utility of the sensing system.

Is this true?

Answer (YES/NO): NO